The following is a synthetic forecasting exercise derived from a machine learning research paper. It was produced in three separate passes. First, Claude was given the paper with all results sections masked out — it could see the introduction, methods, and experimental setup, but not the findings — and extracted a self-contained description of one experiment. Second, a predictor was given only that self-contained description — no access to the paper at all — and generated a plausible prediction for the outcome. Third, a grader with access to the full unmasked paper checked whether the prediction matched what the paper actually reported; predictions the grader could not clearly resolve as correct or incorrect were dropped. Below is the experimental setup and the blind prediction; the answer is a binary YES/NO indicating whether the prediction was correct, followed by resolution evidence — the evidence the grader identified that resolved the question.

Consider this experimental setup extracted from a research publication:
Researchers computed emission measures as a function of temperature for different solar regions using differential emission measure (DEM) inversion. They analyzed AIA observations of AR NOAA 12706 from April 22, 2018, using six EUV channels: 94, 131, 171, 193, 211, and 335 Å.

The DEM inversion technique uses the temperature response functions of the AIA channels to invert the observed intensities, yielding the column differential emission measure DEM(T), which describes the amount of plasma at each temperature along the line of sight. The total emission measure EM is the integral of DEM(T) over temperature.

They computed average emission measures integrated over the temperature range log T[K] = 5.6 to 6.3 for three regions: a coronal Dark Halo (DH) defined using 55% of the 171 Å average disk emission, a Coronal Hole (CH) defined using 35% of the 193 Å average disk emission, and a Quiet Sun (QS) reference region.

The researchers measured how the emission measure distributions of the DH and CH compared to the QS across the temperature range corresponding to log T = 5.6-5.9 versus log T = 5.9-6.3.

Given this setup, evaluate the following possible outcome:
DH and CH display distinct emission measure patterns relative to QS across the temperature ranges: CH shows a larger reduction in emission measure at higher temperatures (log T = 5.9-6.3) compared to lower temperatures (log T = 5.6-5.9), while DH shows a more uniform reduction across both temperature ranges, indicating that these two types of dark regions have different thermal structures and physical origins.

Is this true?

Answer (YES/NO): NO